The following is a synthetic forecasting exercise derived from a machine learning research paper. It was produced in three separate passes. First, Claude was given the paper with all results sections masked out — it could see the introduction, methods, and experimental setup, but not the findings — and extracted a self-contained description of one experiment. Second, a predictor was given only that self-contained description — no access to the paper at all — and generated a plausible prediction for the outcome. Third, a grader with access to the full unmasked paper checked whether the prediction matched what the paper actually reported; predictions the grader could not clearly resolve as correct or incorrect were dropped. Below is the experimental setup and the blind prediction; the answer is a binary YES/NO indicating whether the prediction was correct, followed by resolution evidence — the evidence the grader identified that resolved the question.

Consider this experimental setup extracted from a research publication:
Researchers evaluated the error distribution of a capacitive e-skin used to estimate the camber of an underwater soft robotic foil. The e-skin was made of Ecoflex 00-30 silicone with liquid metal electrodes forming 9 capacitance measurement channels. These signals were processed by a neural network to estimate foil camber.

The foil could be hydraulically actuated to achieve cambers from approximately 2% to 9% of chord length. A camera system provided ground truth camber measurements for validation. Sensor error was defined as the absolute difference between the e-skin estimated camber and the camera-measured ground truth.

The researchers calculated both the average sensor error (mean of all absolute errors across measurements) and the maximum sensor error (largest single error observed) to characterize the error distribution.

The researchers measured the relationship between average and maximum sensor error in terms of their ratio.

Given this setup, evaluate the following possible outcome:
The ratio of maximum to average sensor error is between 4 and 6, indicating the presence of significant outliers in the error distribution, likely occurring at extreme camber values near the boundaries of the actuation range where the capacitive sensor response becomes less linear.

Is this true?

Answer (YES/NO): YES